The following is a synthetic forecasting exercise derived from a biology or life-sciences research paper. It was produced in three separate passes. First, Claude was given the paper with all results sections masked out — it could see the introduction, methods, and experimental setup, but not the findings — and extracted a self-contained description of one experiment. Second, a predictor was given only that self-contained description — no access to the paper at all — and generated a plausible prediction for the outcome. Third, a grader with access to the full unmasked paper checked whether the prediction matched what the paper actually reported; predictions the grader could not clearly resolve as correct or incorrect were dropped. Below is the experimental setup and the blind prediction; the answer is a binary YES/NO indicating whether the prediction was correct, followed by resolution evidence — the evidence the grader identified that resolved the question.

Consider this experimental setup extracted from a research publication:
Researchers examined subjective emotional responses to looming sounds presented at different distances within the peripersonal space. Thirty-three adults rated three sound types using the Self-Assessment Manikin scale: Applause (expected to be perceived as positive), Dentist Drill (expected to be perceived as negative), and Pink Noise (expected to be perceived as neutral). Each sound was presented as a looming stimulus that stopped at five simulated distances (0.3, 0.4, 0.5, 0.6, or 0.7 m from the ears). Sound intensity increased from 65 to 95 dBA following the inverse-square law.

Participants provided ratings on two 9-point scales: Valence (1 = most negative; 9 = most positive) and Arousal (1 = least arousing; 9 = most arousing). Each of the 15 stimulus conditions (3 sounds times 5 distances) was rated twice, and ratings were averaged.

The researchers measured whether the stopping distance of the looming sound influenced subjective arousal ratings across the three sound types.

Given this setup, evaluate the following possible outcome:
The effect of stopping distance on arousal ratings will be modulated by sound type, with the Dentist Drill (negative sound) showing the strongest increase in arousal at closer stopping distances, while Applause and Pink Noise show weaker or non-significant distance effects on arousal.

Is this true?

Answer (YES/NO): NO